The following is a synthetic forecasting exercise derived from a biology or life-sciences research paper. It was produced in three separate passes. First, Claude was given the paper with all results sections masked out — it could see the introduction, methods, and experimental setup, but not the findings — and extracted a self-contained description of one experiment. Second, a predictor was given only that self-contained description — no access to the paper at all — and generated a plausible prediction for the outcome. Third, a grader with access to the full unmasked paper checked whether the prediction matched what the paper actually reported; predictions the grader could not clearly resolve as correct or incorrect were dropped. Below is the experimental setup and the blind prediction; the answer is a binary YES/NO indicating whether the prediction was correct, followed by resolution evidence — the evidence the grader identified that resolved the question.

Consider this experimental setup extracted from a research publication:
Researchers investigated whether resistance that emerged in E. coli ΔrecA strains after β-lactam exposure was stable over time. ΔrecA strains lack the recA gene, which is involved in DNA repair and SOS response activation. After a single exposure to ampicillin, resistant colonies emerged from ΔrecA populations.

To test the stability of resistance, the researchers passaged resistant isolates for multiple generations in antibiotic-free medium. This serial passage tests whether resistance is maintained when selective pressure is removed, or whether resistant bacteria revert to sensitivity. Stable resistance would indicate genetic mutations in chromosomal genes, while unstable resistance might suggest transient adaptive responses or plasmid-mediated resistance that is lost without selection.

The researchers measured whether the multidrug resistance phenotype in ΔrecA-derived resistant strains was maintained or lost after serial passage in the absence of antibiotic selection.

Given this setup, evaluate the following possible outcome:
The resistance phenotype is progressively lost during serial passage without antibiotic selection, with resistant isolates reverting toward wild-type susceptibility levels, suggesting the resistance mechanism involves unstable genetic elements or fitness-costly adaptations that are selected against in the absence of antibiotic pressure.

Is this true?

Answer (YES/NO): NO